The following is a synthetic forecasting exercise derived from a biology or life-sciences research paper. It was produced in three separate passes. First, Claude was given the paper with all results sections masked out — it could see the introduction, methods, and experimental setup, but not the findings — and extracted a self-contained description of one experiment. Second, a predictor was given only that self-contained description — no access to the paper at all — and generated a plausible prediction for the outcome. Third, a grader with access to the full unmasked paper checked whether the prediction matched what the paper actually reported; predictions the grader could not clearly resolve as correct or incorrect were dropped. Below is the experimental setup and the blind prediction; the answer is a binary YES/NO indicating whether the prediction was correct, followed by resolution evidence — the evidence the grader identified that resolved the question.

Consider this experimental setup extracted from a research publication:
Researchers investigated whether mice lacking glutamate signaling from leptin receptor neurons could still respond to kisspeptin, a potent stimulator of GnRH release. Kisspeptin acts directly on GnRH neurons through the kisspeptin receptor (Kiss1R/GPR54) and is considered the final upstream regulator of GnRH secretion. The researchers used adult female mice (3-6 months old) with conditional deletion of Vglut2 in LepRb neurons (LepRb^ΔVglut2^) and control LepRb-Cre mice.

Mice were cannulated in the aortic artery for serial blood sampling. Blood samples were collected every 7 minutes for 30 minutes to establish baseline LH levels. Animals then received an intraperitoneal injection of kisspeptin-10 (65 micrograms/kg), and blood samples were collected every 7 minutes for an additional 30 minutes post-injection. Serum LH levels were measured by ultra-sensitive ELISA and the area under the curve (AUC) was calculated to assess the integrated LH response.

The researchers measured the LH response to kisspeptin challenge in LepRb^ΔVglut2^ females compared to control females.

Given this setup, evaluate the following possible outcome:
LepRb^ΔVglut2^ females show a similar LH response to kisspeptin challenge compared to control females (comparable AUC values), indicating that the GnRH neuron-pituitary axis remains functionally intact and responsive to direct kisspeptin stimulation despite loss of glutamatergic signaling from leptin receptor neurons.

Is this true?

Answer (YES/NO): NO